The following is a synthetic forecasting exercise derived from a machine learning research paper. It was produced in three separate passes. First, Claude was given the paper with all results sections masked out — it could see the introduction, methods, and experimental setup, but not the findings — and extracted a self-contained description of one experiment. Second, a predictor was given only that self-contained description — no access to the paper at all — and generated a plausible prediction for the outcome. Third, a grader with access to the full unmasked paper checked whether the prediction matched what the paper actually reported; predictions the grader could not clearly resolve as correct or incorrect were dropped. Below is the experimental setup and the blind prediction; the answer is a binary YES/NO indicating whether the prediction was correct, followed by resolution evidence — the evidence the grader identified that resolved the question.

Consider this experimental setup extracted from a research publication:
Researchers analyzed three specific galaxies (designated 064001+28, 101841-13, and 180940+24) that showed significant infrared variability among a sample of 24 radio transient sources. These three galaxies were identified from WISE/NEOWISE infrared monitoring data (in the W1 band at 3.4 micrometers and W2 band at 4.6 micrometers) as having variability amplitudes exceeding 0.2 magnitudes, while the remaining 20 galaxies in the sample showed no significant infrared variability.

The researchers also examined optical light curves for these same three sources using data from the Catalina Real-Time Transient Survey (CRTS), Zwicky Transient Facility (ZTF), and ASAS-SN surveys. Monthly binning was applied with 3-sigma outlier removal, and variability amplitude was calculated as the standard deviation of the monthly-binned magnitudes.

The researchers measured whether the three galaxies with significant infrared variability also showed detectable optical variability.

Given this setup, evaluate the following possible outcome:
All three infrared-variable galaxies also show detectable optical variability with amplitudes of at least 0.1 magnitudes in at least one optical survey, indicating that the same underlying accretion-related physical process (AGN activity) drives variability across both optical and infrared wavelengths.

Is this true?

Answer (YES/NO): NO